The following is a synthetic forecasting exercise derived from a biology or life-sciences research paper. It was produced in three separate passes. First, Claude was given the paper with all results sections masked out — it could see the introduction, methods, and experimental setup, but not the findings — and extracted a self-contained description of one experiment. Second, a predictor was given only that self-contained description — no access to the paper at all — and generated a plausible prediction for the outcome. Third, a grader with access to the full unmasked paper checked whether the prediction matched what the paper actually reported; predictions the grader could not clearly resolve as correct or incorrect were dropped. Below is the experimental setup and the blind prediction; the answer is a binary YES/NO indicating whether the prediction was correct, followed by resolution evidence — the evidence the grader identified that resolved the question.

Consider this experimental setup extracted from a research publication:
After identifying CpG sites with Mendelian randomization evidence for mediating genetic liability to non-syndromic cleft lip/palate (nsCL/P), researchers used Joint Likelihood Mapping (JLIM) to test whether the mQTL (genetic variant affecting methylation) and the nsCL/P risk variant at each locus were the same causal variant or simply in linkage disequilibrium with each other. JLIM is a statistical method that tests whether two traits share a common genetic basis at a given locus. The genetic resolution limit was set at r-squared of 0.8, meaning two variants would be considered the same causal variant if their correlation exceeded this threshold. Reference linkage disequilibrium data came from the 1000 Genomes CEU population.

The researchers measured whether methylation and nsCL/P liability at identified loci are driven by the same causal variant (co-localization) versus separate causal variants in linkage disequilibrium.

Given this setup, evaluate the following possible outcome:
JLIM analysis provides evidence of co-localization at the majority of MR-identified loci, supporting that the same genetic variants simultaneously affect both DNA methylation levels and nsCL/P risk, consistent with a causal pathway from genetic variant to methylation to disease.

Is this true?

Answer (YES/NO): NO